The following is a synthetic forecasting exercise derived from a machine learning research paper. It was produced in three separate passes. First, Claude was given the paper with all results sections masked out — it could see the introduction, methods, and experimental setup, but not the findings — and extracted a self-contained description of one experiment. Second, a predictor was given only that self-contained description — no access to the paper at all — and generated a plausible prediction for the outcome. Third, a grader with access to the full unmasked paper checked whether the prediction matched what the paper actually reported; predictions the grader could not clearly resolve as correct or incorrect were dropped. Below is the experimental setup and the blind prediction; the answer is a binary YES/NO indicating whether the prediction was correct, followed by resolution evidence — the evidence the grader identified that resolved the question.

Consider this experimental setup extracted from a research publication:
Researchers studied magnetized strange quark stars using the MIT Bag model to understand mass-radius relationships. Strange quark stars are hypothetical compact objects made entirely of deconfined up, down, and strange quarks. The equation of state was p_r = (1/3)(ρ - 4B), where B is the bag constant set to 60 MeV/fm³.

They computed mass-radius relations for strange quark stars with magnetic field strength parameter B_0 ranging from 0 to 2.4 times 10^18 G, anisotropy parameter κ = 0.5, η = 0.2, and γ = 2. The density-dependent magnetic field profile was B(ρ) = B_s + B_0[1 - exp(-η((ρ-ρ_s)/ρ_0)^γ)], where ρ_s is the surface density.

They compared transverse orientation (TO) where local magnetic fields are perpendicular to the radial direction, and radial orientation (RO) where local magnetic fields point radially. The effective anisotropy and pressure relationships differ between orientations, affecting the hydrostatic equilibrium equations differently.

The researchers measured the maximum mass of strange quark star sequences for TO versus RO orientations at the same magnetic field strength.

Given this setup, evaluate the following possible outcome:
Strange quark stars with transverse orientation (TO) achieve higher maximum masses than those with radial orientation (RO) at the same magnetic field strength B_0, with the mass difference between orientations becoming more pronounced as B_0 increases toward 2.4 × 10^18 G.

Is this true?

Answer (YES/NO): YES